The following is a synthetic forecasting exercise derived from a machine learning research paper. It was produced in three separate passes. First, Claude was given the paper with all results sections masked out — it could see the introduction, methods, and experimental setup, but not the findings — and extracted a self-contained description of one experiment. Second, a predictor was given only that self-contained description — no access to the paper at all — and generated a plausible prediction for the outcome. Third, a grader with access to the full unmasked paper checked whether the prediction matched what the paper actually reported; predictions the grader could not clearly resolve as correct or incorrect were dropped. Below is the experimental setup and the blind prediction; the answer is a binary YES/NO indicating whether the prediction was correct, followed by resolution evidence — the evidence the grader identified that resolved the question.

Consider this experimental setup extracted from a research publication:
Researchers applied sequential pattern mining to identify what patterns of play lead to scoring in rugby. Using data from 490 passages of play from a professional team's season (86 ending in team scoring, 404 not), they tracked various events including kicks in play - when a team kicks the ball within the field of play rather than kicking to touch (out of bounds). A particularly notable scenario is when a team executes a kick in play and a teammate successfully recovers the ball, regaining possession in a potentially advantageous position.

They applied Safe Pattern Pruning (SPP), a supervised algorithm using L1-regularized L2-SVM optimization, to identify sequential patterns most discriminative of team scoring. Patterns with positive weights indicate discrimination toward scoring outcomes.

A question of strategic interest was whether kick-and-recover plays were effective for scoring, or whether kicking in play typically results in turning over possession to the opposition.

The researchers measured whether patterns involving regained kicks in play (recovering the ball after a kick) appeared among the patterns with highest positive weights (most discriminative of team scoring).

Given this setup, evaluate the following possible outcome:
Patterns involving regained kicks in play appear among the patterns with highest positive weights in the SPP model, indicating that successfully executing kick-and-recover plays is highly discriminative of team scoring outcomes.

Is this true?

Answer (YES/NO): YES